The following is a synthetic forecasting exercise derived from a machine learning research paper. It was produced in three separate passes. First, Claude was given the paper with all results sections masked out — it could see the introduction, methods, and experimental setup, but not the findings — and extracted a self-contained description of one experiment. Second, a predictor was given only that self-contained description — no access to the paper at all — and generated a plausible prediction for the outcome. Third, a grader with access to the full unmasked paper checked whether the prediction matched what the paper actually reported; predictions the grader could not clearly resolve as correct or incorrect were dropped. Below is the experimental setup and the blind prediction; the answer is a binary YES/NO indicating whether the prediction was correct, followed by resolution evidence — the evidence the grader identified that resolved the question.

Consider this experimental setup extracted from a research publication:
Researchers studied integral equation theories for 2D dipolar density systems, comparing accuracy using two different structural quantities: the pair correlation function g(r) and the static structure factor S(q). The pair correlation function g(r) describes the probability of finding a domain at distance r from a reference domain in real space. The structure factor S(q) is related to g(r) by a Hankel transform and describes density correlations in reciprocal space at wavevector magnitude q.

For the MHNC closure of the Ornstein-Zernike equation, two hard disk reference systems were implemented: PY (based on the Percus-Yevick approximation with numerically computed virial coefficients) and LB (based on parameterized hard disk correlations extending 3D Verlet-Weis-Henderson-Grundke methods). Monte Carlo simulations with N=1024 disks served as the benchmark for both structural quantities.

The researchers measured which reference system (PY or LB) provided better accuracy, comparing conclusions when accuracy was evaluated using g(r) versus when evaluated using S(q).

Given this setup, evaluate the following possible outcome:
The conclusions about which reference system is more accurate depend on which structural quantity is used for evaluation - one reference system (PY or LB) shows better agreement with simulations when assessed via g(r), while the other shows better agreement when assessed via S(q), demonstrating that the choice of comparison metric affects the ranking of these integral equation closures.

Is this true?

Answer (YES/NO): NO